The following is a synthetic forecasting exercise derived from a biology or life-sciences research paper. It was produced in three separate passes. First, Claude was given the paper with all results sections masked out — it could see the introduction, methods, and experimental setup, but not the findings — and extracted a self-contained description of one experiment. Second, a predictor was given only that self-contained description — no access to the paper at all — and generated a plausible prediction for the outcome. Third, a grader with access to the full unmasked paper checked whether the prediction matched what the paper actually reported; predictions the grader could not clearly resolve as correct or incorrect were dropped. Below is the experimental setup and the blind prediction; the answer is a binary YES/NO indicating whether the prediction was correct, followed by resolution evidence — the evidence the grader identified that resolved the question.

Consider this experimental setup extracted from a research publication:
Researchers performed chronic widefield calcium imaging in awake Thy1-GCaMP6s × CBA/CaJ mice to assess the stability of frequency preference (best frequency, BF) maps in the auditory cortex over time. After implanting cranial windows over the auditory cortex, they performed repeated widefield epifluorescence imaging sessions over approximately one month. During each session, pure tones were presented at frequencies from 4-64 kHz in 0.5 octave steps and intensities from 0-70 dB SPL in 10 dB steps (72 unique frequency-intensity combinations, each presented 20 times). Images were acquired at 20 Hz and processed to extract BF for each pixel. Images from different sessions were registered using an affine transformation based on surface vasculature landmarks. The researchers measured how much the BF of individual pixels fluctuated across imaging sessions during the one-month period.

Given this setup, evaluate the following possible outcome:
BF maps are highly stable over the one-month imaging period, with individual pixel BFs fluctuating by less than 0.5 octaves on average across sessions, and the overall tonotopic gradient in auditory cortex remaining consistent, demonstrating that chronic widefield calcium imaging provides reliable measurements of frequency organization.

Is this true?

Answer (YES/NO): YES